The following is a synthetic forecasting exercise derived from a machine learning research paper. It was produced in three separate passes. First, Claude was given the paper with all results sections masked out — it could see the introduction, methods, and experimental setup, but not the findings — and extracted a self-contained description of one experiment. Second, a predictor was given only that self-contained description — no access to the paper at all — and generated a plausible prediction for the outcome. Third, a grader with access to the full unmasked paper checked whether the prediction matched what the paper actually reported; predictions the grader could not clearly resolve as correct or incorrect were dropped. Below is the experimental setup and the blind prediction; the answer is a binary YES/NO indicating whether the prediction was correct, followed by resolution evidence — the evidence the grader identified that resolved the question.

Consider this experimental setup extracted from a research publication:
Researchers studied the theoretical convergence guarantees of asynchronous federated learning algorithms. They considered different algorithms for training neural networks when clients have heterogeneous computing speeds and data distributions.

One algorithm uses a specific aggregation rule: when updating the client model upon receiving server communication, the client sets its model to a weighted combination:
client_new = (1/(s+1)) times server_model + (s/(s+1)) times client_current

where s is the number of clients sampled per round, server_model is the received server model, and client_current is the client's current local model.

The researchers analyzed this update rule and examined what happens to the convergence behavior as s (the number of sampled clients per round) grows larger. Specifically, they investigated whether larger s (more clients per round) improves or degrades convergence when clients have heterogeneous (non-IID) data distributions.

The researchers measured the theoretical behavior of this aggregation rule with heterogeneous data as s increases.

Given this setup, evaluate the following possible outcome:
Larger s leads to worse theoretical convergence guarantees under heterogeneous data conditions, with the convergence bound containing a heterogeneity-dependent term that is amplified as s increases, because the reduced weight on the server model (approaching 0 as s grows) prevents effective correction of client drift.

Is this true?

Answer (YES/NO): NO